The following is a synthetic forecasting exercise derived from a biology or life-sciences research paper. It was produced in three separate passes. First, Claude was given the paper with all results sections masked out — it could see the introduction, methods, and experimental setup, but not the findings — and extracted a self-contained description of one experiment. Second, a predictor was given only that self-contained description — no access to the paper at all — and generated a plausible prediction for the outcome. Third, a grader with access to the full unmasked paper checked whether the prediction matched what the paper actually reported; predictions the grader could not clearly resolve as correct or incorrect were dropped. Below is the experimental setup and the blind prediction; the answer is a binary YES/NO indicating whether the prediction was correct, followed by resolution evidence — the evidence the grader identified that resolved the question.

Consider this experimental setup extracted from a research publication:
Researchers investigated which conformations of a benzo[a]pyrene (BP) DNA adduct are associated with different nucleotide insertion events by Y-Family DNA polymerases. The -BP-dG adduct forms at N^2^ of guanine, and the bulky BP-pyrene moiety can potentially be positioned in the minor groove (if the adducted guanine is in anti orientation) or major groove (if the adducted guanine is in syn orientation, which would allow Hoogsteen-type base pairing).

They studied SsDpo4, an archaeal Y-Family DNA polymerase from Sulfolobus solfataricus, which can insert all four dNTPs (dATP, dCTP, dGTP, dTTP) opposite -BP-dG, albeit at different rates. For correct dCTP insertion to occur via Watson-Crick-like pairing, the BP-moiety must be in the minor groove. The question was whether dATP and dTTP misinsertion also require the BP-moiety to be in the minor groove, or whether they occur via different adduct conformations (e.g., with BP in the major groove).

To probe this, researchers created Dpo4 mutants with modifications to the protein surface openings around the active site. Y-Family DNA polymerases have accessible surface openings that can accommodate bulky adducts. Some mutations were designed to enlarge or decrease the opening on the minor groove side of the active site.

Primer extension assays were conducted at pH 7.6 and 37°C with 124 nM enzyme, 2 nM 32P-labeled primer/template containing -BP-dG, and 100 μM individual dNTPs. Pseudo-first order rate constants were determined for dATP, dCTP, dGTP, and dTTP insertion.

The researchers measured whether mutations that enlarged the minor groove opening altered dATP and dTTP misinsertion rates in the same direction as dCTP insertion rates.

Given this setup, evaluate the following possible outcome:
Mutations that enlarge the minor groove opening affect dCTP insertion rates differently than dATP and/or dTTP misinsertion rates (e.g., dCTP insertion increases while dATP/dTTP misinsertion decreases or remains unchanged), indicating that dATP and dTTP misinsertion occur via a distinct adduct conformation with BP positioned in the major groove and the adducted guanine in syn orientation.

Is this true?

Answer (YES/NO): NO